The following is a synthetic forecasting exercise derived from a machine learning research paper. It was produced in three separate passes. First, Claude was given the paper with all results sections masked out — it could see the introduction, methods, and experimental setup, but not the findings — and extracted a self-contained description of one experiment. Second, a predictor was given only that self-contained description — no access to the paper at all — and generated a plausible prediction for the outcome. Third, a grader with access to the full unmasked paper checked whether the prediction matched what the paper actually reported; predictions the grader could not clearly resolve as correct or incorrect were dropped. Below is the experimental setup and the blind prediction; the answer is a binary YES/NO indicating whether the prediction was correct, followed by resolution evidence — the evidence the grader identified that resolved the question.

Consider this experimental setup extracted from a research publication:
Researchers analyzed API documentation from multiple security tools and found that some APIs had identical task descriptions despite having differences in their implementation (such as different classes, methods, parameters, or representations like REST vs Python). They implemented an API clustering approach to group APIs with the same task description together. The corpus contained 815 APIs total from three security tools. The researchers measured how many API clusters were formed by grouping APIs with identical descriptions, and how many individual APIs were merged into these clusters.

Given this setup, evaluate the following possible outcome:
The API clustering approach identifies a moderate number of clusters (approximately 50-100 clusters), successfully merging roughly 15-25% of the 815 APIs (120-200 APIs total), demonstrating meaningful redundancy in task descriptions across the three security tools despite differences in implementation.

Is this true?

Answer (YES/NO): NO